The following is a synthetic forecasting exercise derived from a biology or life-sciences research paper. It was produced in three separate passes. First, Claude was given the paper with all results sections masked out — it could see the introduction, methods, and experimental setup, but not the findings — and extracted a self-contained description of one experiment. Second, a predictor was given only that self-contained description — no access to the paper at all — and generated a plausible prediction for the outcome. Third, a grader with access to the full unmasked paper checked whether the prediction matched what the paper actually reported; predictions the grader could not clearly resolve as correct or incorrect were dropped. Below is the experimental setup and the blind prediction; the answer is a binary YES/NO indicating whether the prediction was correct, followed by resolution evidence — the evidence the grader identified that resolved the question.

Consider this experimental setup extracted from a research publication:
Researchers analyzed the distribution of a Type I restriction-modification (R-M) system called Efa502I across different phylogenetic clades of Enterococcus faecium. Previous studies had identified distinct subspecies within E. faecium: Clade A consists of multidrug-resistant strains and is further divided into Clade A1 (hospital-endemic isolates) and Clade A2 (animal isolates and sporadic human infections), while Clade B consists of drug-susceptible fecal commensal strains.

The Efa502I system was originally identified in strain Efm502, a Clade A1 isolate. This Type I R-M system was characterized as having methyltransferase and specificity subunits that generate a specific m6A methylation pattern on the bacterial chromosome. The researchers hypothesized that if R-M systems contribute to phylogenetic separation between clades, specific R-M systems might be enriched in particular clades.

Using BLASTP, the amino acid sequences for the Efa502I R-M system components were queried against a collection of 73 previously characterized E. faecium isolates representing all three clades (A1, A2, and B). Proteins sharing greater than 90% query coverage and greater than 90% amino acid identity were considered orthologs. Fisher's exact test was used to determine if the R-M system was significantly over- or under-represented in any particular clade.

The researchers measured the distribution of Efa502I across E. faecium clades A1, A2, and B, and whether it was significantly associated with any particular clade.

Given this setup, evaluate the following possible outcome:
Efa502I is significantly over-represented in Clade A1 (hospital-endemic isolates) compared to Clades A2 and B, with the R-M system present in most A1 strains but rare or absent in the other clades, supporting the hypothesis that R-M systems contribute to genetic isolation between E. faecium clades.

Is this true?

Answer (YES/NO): YES